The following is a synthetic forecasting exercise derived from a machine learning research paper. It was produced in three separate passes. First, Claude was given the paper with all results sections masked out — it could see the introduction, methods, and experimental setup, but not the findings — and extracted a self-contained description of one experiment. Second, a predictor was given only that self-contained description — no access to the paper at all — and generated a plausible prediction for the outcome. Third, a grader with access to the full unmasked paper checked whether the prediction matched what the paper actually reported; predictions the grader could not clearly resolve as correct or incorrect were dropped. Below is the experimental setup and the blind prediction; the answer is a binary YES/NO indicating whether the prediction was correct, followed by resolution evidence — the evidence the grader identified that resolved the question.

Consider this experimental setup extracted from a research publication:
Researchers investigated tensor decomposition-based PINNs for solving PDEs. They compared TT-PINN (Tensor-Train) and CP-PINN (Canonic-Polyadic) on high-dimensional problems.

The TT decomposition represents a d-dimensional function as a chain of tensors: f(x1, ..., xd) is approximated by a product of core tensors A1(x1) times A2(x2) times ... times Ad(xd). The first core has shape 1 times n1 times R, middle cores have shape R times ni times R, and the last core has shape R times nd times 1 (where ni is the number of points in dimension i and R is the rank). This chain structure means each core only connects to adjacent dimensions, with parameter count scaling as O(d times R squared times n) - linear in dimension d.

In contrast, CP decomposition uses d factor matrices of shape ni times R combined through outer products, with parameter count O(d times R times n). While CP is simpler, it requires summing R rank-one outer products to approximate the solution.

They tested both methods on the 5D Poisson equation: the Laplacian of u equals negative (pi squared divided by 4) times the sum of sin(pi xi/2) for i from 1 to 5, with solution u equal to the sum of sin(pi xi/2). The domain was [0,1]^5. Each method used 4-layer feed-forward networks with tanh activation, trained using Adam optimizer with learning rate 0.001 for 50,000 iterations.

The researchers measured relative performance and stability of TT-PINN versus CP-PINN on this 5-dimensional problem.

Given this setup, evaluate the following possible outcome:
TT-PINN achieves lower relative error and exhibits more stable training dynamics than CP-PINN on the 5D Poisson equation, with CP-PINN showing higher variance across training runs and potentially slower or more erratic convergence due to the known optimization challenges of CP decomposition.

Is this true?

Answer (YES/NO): NO